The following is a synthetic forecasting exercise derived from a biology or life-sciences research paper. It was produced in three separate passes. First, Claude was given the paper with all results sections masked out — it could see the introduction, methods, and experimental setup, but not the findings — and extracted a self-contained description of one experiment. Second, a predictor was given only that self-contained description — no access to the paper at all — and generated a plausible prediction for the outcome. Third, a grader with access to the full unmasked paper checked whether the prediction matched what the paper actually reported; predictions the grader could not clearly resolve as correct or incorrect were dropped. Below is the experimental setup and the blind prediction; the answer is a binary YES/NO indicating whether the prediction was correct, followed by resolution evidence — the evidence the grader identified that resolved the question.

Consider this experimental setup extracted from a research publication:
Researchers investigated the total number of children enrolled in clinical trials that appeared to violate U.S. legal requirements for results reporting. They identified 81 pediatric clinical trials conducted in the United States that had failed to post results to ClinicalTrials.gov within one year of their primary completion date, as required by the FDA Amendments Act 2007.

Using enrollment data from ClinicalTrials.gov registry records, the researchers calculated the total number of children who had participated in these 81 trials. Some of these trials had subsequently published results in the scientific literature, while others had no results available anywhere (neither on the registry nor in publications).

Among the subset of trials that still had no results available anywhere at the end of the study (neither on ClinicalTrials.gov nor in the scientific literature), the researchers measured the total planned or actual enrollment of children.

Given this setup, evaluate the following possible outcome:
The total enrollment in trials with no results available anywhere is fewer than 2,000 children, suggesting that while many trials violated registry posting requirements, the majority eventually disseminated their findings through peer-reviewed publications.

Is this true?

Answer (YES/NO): NO